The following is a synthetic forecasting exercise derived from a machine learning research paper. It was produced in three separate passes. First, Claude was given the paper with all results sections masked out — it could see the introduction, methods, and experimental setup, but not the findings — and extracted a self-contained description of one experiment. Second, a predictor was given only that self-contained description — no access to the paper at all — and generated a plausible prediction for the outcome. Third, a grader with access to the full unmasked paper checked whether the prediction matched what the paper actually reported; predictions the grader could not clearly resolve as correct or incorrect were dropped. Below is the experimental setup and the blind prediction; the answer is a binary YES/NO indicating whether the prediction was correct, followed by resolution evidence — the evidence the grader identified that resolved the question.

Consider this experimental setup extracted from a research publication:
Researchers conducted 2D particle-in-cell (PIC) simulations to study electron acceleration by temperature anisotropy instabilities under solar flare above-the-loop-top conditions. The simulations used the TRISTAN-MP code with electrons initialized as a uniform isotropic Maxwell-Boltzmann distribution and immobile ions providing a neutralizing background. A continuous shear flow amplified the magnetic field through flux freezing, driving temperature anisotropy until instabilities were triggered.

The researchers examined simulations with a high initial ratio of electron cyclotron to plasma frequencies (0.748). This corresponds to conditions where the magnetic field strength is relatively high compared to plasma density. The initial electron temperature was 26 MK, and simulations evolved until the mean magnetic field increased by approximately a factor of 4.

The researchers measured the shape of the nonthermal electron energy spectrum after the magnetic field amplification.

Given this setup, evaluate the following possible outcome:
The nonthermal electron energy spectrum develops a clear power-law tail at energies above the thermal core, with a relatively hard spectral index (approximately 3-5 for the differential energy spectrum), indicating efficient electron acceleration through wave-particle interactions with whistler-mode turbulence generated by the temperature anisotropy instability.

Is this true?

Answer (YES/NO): NO